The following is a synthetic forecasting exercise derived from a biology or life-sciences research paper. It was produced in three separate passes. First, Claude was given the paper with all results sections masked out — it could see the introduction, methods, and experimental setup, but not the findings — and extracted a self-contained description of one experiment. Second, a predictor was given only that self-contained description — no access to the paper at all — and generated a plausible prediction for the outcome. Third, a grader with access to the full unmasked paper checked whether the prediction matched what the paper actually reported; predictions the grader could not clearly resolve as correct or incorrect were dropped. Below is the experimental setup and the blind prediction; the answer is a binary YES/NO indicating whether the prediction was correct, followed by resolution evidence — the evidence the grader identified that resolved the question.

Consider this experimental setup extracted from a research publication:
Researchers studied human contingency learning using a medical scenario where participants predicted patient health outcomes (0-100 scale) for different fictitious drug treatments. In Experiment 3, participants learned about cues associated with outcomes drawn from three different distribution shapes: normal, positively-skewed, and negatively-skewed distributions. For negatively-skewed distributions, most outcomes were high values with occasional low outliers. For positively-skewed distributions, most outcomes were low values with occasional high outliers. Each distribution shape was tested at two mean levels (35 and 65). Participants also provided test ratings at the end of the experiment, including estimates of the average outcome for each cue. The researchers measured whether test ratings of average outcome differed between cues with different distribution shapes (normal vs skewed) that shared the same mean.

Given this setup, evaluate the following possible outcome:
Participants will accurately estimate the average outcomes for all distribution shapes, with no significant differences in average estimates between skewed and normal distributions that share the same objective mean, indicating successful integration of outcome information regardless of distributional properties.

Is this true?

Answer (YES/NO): YES